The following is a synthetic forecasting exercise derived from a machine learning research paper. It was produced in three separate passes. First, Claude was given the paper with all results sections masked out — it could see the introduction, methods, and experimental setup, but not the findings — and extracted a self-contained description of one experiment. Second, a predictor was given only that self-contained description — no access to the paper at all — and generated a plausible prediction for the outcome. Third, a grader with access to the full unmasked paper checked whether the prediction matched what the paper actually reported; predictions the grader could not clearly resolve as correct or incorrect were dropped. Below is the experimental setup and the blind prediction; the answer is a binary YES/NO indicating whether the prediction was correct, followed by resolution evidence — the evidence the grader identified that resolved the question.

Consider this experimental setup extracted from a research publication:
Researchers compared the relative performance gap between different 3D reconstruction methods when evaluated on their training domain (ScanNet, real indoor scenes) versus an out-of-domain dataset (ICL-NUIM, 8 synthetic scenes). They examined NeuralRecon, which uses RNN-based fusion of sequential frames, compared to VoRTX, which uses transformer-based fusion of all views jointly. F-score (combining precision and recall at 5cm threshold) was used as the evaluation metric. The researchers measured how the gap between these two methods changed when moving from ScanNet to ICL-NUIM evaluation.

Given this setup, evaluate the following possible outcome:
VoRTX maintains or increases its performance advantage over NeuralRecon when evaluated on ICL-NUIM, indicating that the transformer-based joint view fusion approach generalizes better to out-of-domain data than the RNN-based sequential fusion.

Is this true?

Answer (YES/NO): YES